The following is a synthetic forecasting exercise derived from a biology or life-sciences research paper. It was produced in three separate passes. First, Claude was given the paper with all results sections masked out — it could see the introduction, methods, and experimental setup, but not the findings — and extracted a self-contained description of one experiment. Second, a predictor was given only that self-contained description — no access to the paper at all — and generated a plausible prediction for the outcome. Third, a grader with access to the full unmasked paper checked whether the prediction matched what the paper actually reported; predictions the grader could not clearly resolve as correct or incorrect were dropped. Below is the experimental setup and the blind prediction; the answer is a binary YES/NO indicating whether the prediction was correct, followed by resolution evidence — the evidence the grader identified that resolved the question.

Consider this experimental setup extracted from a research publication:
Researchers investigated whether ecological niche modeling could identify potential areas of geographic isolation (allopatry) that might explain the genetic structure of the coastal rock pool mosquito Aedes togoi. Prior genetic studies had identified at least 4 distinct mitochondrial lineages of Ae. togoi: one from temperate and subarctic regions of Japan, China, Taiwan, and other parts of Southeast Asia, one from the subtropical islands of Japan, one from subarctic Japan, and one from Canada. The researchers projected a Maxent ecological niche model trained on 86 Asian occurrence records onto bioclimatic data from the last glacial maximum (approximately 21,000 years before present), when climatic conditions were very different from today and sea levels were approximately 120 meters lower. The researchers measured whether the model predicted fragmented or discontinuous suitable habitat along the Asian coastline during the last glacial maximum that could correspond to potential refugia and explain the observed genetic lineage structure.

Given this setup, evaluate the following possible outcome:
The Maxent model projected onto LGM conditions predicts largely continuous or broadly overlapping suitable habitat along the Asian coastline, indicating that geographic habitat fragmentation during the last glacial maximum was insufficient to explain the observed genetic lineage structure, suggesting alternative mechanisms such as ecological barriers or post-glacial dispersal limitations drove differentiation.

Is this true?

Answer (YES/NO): NO